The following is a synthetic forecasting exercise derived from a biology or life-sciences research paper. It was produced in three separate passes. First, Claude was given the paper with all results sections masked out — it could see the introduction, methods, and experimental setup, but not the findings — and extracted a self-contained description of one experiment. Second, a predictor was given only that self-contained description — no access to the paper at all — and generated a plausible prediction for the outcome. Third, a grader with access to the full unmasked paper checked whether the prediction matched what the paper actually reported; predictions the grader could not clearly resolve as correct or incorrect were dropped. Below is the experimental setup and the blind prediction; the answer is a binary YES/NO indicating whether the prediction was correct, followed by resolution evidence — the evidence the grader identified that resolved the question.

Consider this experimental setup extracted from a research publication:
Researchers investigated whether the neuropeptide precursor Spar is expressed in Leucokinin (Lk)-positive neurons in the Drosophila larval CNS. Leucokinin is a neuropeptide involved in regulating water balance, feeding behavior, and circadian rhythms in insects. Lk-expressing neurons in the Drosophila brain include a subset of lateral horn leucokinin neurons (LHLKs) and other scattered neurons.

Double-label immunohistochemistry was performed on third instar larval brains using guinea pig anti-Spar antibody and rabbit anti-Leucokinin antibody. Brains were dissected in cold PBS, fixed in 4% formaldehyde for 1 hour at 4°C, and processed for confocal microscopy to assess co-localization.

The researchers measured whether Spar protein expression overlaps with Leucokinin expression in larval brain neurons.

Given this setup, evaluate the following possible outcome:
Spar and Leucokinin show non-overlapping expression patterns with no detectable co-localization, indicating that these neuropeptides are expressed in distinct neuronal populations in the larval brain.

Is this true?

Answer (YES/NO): NO